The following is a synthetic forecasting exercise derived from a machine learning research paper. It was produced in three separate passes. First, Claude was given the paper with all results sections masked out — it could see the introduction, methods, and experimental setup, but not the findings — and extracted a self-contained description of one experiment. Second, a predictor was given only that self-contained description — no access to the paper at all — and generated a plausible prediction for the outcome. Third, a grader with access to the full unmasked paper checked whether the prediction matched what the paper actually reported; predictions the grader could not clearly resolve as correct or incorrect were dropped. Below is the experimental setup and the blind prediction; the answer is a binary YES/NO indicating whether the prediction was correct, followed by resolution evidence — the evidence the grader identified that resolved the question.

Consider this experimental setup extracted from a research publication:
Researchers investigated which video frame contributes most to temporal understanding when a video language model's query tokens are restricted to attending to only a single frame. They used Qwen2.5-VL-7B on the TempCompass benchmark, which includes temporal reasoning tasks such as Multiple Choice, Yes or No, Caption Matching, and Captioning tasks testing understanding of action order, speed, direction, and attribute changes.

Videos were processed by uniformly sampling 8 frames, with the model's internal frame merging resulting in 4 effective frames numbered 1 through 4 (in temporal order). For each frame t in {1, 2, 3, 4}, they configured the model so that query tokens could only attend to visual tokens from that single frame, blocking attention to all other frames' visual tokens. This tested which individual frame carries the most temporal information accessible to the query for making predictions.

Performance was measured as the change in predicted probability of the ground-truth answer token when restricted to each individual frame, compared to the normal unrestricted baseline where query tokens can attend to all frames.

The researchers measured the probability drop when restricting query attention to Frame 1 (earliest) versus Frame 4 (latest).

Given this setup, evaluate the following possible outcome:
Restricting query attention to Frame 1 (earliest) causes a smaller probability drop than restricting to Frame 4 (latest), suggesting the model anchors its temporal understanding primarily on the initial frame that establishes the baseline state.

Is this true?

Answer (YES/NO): NO